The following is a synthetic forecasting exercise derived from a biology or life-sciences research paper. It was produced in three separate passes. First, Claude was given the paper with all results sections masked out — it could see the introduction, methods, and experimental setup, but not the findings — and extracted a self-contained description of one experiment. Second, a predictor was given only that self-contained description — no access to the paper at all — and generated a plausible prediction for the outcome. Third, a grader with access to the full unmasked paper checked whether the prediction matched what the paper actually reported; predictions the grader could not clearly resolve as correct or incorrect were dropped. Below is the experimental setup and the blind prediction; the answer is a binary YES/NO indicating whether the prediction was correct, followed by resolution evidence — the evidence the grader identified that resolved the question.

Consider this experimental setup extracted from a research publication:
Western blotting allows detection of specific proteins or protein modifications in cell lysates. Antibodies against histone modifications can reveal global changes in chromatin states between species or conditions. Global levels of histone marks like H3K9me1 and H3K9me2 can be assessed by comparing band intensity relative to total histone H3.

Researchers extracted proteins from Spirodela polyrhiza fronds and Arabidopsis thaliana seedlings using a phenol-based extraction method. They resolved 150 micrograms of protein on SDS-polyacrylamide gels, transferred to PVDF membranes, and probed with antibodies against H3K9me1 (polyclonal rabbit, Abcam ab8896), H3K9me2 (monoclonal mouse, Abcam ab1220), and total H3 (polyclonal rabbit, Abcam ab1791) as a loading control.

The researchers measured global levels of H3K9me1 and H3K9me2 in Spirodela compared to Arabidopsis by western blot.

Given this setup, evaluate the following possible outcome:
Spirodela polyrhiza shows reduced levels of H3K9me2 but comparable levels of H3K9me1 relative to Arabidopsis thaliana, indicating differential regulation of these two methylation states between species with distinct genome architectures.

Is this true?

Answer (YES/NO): YES